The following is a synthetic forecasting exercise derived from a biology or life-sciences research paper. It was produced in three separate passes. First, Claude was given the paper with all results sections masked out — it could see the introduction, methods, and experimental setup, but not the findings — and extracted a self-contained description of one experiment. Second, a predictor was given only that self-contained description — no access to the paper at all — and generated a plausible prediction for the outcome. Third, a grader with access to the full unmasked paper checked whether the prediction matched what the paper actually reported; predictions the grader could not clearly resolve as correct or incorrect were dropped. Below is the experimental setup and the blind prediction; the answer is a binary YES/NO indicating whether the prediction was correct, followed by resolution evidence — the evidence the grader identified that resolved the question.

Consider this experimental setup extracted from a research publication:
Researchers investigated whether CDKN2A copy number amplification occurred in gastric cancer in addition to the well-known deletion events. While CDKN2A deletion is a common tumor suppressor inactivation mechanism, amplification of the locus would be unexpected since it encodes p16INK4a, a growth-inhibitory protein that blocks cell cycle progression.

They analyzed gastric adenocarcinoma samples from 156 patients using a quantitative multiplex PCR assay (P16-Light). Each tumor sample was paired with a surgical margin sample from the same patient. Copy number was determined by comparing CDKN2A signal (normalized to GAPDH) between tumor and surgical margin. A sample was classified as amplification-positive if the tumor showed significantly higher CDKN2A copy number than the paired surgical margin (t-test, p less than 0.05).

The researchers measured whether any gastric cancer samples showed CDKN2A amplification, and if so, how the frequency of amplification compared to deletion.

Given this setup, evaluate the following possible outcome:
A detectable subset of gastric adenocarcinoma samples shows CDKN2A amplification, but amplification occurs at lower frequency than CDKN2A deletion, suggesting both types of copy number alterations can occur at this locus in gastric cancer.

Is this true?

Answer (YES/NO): YES